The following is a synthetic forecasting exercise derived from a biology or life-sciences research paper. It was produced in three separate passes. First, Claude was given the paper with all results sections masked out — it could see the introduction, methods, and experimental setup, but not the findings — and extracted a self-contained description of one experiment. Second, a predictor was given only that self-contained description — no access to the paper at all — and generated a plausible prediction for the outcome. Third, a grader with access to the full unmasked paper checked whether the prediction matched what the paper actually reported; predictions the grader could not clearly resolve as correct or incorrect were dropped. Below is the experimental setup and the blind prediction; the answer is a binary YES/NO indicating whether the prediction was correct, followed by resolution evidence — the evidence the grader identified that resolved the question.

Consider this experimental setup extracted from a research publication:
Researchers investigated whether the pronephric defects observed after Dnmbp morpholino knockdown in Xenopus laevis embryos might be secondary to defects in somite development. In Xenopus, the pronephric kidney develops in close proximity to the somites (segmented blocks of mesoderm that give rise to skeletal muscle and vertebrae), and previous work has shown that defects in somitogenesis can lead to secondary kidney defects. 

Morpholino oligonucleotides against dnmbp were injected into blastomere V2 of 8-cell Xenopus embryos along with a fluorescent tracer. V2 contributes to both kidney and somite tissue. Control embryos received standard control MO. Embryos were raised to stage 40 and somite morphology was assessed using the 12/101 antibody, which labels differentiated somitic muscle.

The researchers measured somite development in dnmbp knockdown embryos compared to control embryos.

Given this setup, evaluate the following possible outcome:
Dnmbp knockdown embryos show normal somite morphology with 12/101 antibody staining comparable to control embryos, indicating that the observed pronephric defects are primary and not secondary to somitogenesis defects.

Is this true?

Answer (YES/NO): YES